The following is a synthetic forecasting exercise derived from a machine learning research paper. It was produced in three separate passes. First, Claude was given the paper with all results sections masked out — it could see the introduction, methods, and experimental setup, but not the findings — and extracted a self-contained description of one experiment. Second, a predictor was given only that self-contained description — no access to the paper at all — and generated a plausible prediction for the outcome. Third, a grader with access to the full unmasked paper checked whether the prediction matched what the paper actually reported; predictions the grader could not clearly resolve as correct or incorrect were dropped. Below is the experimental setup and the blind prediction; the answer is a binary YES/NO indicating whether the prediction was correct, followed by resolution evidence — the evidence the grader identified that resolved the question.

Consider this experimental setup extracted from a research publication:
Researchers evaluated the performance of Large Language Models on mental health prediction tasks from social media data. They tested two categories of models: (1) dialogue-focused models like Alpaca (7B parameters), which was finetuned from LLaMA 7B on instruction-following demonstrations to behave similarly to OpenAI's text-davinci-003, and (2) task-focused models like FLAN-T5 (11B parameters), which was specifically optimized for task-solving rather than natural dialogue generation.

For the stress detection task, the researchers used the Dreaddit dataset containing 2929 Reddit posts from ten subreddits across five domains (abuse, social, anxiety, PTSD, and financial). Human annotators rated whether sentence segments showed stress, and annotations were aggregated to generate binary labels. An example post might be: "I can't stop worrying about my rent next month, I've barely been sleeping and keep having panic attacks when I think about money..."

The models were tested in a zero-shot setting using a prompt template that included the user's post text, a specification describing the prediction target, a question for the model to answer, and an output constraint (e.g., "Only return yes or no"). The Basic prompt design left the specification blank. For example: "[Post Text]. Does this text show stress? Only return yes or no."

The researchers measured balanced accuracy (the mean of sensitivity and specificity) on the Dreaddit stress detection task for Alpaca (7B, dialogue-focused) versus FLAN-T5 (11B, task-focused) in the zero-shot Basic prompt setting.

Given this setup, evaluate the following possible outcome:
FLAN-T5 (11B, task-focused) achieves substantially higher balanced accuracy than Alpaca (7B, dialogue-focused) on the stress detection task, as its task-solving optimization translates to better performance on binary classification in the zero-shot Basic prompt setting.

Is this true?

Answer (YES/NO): YES